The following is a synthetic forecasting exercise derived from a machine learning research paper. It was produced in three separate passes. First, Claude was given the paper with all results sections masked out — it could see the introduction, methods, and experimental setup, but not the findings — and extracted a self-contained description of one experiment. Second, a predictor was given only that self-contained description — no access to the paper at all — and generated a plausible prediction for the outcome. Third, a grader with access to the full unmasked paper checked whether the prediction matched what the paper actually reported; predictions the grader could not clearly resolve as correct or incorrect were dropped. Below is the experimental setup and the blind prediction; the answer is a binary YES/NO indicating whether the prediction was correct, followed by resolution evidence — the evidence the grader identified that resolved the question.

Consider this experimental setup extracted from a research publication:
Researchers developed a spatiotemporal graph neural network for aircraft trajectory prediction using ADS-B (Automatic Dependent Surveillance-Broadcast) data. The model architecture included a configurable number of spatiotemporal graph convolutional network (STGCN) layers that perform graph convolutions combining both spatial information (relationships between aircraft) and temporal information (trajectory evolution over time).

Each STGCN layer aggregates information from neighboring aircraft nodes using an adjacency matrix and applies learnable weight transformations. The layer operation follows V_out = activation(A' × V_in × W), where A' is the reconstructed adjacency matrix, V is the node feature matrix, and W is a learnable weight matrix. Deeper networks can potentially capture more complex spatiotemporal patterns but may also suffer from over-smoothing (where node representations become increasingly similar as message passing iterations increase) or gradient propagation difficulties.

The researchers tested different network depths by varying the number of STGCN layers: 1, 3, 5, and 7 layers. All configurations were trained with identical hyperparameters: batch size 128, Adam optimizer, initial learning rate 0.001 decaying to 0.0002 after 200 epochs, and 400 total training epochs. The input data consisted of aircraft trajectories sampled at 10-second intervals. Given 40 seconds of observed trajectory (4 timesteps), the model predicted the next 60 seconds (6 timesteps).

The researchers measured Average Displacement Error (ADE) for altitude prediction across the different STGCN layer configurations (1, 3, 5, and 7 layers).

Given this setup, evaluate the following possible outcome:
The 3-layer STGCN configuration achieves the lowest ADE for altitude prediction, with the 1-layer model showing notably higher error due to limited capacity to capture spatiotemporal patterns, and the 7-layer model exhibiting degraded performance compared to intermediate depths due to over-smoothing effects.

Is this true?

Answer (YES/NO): NO